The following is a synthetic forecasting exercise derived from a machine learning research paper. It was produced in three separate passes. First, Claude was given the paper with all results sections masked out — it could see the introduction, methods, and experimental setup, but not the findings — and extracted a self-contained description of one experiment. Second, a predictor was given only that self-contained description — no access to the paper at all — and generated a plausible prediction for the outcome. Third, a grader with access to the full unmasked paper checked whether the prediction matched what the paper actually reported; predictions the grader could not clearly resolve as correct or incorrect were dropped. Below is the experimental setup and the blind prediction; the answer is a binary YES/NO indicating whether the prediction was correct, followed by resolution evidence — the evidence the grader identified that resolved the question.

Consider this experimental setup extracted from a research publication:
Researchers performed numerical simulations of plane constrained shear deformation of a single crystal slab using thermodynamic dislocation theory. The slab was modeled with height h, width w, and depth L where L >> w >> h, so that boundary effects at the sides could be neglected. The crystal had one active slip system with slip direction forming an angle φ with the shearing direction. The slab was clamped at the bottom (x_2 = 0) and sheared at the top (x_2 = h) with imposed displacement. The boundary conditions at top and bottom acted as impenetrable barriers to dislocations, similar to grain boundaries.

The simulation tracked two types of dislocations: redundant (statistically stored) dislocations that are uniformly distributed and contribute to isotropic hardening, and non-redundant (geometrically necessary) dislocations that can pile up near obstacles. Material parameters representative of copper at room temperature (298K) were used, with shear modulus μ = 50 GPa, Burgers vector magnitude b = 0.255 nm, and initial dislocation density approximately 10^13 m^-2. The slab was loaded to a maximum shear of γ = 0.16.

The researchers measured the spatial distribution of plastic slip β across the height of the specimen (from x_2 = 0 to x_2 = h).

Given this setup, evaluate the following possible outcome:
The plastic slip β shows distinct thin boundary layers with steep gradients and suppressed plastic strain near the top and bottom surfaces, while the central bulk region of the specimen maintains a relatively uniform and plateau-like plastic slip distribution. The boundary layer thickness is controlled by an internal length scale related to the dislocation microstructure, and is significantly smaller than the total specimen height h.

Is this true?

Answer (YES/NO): YES